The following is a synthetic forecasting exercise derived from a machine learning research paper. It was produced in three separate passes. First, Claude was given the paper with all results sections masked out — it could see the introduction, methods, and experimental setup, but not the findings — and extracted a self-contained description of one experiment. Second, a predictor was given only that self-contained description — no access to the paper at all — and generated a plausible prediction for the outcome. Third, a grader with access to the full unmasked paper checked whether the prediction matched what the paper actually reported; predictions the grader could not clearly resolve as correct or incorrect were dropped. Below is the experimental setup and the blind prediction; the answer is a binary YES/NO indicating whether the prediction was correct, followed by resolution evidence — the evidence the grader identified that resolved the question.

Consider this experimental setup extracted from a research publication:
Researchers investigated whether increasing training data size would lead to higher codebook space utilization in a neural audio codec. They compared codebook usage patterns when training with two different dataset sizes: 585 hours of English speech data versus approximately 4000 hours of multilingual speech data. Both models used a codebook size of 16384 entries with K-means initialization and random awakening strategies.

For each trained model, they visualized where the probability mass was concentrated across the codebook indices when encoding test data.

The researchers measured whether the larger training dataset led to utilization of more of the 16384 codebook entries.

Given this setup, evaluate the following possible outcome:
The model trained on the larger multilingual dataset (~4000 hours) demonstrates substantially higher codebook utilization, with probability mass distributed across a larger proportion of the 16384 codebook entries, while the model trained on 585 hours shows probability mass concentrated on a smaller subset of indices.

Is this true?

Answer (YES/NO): NO